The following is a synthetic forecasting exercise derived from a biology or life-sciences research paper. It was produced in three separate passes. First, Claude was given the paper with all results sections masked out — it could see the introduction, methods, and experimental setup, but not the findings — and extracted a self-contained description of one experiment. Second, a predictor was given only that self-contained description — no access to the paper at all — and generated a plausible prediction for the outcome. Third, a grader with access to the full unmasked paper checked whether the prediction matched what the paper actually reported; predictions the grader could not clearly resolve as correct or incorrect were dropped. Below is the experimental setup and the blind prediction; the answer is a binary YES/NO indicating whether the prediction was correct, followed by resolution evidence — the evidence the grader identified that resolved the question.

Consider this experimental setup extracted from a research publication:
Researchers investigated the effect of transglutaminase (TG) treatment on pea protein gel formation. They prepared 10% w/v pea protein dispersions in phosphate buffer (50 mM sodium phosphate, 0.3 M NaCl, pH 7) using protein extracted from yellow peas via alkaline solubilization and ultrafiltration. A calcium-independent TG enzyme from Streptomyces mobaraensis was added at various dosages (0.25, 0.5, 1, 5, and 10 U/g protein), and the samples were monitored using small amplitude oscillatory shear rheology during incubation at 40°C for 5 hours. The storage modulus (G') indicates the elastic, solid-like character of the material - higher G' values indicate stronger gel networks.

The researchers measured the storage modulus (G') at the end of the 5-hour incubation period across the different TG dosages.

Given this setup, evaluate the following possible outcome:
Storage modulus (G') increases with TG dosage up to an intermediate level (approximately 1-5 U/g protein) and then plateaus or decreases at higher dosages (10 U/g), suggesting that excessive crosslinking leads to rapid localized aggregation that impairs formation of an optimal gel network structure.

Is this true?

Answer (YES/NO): NO